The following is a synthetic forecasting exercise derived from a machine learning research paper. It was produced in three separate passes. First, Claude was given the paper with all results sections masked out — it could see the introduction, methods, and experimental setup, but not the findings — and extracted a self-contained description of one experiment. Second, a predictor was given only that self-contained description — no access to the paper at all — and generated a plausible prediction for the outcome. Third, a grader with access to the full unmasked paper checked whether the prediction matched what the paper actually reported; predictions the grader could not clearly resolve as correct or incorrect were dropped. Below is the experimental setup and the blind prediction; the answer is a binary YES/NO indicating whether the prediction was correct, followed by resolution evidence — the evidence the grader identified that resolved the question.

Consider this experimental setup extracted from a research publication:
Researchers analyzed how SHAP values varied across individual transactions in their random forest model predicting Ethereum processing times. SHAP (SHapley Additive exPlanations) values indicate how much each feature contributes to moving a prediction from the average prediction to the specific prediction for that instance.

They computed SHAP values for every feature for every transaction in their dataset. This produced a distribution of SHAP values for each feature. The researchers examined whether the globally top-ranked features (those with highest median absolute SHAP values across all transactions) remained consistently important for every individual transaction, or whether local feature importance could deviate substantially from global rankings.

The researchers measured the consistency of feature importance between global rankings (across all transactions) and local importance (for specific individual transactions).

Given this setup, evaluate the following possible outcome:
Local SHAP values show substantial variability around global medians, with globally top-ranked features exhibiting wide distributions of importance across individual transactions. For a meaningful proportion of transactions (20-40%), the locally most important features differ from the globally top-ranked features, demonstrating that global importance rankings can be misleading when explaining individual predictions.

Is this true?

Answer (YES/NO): NO